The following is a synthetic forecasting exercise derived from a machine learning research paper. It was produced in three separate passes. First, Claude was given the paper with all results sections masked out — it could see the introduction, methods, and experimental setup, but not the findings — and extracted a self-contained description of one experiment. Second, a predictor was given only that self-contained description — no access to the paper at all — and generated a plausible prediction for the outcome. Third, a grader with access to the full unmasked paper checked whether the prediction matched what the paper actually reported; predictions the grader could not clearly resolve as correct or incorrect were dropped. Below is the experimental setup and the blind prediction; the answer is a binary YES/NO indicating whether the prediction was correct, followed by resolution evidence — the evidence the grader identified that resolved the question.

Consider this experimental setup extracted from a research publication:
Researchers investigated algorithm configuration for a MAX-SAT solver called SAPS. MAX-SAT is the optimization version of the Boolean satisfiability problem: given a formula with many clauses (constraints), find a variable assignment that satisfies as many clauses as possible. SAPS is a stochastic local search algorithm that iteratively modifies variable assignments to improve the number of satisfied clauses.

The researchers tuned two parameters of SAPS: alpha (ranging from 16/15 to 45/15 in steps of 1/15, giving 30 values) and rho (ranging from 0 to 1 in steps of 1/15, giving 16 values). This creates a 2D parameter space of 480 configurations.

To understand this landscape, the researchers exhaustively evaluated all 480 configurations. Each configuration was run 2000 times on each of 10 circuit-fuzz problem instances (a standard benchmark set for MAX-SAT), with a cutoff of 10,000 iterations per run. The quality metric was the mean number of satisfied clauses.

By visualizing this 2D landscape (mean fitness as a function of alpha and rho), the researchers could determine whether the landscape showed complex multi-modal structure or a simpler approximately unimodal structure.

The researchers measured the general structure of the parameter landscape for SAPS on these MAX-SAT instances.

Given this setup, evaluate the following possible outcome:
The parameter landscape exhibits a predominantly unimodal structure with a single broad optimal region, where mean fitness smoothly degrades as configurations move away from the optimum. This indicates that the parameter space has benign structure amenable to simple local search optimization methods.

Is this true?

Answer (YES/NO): NO